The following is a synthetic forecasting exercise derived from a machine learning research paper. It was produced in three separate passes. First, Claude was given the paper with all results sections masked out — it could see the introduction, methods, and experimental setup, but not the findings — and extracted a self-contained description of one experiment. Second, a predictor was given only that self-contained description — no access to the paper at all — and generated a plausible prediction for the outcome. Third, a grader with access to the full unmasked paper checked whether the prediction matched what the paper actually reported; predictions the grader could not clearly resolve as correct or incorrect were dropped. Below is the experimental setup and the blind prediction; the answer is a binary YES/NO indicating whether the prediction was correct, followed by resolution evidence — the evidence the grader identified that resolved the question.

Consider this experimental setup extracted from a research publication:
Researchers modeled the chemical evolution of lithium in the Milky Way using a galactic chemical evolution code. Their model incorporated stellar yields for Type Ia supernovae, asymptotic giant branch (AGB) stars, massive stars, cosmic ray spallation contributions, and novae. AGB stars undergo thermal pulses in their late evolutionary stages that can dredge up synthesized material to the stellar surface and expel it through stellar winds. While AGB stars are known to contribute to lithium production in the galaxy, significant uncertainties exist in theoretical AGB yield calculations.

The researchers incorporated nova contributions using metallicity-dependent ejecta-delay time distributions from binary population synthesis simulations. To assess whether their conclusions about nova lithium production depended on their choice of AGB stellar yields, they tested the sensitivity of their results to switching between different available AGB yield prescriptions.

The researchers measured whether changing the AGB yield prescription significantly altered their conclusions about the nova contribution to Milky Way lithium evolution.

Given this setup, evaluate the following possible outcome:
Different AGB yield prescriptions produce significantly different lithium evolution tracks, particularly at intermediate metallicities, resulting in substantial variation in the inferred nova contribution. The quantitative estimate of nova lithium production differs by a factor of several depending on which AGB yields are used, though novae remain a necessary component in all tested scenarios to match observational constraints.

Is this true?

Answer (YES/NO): NO